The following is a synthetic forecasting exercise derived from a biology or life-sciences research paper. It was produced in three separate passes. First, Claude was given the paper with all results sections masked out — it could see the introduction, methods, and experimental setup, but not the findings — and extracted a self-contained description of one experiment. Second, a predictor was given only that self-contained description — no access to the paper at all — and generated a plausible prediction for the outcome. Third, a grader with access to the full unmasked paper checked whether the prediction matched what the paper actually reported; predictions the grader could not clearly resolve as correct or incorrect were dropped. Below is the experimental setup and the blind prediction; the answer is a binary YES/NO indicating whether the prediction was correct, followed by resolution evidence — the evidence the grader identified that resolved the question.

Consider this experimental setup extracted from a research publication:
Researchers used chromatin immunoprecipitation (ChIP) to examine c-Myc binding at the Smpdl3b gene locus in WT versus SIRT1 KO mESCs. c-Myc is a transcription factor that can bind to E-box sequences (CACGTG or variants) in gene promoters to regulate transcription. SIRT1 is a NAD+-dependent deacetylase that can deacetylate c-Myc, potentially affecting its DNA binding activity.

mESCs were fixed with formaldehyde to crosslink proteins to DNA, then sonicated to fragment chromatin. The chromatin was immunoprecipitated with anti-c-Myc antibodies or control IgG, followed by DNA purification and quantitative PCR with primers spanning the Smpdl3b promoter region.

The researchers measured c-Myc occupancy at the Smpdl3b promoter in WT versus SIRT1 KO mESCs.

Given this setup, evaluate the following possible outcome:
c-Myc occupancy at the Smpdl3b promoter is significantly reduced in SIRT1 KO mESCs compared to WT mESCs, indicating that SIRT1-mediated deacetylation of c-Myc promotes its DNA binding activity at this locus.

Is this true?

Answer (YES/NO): YES